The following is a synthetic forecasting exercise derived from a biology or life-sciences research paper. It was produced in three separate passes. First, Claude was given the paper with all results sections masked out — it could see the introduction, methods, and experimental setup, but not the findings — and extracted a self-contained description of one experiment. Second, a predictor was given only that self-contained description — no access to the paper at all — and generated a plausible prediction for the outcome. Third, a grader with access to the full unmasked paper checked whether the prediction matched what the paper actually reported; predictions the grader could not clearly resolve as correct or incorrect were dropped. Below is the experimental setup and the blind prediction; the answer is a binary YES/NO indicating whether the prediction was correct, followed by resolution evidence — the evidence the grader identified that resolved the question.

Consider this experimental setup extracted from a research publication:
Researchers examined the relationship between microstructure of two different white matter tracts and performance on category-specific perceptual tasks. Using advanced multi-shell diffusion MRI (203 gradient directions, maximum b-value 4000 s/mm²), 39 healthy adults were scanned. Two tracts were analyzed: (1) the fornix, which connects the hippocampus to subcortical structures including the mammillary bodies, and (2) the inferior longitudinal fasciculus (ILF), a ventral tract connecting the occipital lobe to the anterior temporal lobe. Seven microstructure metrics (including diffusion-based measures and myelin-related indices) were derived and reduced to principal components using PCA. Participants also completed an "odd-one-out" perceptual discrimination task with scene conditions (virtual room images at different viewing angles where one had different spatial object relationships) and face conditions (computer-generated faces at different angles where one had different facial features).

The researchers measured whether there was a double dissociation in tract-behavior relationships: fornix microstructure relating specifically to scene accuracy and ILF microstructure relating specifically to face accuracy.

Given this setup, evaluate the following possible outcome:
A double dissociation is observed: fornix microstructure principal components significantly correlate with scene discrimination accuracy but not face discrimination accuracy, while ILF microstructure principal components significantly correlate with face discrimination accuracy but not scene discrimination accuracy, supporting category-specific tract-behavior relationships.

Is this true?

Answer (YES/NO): NO